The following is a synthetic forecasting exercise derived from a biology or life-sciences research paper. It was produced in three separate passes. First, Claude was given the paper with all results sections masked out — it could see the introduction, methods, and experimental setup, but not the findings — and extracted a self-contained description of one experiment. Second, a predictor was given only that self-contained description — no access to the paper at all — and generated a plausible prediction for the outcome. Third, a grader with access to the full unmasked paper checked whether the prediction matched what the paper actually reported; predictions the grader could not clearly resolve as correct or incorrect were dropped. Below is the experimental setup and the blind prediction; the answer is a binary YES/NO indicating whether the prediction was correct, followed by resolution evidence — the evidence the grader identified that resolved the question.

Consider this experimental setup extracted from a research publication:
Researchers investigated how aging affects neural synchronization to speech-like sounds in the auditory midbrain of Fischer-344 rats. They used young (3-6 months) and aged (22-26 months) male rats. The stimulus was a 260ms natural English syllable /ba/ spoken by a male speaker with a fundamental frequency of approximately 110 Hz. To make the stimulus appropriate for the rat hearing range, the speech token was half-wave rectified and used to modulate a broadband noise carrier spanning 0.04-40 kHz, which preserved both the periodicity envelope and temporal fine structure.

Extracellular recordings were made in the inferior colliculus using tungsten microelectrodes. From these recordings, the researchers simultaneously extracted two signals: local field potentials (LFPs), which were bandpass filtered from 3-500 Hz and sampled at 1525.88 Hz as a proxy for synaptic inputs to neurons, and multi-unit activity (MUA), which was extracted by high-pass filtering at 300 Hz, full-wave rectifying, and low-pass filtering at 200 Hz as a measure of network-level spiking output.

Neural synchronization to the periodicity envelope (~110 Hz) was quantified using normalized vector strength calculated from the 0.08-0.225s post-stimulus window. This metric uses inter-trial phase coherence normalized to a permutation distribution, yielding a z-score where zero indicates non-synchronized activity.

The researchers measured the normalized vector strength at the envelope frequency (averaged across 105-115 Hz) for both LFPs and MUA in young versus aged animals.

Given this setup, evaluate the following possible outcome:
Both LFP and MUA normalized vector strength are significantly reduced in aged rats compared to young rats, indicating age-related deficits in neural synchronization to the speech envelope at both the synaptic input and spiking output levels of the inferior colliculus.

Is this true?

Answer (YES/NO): NO